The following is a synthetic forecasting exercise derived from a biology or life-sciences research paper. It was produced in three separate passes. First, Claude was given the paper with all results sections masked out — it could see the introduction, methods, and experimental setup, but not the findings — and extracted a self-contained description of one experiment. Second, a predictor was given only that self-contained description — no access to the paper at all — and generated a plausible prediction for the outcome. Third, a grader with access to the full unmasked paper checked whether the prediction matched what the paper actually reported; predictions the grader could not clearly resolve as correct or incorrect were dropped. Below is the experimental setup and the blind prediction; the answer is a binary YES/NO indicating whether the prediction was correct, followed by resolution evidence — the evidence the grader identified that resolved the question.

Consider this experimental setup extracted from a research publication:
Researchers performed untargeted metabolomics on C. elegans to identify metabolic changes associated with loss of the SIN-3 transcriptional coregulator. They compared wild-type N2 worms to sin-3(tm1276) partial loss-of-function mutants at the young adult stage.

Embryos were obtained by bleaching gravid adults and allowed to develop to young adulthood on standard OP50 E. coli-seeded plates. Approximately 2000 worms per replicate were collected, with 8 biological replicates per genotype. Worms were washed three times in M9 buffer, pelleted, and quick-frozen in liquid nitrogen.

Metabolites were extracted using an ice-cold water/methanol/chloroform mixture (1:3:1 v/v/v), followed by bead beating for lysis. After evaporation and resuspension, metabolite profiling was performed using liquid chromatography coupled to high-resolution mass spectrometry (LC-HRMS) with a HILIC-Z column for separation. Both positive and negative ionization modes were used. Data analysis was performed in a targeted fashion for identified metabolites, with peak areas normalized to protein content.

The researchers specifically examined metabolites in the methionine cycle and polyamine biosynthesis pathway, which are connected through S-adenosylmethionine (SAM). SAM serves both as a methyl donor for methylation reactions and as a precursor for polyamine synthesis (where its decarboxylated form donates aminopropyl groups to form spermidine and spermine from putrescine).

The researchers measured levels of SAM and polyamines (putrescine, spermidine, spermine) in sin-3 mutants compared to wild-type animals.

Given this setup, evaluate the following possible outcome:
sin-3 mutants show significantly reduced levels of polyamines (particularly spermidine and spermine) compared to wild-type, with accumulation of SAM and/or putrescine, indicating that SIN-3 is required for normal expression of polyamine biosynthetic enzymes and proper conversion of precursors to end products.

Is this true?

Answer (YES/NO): NO